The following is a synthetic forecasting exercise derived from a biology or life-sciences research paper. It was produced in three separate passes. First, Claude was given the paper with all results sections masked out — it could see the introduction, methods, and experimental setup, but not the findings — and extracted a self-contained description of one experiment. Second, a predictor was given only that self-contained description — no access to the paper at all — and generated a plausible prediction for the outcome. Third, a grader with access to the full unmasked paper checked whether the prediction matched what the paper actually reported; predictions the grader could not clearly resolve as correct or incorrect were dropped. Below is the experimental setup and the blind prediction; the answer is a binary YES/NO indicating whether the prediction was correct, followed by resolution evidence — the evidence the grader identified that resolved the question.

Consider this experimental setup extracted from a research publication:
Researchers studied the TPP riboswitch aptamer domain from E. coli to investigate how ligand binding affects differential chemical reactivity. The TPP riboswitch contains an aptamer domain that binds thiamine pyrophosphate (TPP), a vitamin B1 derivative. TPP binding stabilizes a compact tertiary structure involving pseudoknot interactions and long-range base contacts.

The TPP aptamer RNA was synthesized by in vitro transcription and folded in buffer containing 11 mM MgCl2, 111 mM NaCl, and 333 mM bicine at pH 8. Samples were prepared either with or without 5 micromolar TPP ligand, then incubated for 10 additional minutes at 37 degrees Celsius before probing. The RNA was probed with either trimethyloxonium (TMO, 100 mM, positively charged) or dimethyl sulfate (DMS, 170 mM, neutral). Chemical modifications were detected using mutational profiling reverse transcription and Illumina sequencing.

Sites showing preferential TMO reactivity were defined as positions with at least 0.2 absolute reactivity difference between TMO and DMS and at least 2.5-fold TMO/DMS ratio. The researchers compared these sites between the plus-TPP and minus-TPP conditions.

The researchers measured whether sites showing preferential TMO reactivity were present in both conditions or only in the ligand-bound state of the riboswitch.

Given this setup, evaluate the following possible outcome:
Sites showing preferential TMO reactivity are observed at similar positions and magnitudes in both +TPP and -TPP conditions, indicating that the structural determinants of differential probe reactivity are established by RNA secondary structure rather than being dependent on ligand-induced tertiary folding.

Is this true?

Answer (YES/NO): NO